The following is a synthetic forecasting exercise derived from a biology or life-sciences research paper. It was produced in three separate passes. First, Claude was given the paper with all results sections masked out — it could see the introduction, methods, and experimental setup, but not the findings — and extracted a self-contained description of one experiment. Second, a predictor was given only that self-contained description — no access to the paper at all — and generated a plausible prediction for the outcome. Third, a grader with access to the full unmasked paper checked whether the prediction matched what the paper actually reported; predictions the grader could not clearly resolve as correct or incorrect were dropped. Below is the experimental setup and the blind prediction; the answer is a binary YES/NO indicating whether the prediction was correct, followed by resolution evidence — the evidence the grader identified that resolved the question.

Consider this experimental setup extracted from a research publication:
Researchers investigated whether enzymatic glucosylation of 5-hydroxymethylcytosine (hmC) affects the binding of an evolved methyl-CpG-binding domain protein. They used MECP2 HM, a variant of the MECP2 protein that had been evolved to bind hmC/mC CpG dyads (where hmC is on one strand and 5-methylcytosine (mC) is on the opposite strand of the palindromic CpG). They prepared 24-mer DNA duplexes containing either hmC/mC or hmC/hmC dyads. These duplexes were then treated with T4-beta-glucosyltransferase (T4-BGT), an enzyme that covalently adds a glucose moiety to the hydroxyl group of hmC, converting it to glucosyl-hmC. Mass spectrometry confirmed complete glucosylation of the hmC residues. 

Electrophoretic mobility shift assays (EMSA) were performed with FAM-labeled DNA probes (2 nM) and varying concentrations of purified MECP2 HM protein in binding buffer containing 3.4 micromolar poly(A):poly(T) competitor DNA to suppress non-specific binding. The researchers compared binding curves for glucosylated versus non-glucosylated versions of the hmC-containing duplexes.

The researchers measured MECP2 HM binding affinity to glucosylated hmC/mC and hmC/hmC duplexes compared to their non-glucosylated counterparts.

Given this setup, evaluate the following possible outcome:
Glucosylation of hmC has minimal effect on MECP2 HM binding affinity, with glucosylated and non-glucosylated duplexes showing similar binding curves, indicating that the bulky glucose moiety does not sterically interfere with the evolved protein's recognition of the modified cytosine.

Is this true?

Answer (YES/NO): NO